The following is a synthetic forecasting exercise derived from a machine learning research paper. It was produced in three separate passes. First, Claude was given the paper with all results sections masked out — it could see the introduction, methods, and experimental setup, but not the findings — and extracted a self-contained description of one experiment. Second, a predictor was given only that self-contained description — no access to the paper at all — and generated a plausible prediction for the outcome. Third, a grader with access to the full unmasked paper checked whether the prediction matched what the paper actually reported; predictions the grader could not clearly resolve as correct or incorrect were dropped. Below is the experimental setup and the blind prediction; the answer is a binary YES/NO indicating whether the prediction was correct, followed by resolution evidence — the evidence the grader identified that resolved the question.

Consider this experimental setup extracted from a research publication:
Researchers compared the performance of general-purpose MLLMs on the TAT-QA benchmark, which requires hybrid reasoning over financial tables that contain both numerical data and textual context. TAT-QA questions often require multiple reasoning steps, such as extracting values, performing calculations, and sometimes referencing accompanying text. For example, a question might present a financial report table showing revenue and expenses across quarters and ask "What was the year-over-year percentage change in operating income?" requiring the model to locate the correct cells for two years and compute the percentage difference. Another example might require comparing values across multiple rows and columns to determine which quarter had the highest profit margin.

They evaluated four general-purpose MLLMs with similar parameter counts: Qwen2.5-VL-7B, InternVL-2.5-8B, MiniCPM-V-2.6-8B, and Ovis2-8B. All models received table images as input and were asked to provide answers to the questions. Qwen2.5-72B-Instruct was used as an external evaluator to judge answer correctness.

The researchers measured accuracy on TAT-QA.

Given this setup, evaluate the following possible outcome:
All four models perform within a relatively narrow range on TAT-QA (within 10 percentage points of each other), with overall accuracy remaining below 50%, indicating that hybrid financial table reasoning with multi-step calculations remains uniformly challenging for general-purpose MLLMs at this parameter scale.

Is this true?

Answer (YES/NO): NO